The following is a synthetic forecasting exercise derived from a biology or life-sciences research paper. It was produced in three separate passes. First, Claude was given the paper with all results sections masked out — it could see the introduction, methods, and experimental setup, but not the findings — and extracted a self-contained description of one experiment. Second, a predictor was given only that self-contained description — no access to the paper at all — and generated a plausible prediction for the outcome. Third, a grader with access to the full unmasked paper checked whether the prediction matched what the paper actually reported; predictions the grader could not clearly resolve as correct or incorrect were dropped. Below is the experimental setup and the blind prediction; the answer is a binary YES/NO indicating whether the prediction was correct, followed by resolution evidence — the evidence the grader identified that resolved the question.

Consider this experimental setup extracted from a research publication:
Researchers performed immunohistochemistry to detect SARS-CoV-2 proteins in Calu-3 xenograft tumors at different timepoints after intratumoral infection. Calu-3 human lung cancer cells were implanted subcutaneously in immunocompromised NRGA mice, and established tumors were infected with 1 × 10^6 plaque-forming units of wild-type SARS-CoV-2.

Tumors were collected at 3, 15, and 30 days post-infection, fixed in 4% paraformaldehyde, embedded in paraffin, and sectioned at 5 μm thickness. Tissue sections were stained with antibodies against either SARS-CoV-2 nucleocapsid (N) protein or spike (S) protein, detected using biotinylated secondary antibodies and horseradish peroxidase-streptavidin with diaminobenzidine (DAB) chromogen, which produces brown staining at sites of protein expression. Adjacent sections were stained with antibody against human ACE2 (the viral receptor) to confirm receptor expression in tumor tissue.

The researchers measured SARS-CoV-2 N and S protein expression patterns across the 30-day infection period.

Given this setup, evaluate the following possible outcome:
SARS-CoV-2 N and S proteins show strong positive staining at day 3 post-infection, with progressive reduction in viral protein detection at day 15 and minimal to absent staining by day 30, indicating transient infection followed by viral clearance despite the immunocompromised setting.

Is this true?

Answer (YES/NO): NO